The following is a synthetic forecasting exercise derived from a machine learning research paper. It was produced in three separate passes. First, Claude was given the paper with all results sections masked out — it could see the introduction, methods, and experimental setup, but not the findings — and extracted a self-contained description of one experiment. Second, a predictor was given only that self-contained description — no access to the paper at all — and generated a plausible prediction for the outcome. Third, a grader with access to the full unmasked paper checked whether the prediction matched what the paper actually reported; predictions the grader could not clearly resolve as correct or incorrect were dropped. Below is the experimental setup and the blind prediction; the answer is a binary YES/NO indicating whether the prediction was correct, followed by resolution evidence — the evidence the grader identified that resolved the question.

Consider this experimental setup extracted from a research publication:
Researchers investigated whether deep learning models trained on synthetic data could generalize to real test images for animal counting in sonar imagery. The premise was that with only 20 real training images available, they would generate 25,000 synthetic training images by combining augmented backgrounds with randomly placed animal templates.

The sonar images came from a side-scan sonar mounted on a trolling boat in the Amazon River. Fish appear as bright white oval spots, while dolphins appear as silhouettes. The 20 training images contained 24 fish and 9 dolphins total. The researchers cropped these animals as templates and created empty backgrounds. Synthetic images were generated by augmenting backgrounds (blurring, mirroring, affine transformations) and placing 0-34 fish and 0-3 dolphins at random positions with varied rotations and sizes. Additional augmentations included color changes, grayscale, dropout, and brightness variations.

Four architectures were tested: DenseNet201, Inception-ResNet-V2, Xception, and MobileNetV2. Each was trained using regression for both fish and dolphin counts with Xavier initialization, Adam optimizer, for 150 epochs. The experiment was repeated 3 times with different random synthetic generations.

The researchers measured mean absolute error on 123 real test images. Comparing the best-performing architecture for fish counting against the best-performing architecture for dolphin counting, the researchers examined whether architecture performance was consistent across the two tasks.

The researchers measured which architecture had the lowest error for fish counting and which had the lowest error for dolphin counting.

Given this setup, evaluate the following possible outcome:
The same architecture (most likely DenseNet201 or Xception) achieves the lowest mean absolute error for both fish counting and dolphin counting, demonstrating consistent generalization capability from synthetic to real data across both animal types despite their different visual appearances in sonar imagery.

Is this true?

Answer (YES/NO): NO